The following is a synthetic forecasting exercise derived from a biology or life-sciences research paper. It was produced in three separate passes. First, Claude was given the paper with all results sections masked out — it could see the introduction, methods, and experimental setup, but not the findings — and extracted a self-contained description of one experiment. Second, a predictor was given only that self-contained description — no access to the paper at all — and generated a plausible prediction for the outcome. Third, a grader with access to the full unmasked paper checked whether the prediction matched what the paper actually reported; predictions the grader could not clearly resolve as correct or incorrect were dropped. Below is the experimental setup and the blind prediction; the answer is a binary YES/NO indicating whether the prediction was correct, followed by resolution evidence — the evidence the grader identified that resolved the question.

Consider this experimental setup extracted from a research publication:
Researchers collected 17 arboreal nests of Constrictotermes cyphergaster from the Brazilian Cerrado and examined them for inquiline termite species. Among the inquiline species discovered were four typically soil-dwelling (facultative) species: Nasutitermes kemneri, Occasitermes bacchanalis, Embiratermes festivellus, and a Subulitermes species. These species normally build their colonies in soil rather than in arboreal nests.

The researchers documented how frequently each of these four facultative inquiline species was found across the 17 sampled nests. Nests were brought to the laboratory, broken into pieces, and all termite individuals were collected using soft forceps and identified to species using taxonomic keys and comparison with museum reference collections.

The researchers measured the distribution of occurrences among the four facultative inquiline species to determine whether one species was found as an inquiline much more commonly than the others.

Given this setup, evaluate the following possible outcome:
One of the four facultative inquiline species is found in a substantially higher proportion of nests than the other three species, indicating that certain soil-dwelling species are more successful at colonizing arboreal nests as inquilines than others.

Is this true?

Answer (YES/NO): YES